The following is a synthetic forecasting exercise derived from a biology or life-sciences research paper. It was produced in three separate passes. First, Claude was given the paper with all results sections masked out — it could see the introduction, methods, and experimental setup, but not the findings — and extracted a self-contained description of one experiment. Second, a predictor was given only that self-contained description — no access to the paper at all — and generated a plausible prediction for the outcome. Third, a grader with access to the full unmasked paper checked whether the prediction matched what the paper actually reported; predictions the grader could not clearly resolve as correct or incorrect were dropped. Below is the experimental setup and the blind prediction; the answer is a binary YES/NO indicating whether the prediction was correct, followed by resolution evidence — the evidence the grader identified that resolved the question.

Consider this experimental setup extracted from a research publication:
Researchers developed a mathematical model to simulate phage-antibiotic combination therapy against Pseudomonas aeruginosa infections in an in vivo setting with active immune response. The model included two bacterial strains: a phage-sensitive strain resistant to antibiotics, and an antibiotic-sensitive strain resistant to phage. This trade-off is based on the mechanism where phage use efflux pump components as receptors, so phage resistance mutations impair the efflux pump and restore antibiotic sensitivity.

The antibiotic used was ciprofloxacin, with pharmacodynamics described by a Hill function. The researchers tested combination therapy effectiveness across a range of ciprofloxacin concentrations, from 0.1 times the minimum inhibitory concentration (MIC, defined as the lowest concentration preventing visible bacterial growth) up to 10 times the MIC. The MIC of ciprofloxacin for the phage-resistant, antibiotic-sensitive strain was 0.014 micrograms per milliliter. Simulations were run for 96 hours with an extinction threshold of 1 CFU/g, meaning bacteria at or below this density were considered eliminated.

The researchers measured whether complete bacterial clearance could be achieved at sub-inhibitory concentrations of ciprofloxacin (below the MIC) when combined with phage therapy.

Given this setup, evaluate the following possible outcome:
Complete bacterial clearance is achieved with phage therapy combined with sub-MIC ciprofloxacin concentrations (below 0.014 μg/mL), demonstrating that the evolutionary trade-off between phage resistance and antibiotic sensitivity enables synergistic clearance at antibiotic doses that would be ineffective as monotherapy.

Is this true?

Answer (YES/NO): YES